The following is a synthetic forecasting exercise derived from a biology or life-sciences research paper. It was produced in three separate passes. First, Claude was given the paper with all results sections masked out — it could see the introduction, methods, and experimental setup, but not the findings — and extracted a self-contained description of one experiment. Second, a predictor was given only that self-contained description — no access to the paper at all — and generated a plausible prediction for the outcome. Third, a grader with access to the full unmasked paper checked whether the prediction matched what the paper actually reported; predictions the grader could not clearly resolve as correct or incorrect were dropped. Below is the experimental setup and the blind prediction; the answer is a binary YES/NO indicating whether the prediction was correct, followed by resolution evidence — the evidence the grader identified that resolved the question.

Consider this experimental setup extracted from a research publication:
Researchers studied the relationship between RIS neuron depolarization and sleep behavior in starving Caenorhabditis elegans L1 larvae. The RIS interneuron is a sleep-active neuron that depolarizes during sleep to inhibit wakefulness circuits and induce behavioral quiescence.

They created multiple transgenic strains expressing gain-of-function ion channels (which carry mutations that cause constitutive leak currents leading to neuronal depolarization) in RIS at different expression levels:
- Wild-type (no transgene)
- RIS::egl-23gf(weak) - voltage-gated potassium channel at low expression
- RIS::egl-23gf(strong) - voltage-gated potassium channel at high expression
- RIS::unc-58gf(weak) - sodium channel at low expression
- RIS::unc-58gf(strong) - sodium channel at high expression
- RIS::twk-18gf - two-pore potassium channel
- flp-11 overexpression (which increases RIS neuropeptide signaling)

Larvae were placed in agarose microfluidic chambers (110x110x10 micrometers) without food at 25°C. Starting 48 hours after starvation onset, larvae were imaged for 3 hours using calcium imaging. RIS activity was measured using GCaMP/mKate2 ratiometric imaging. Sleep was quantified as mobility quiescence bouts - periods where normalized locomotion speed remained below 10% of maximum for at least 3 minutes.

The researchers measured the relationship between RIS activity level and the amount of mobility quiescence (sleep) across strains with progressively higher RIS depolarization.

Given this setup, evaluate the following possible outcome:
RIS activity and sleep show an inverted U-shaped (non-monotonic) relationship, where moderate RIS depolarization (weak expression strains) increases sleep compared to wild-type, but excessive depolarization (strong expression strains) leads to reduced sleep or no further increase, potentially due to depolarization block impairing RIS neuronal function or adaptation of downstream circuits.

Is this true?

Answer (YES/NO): YES